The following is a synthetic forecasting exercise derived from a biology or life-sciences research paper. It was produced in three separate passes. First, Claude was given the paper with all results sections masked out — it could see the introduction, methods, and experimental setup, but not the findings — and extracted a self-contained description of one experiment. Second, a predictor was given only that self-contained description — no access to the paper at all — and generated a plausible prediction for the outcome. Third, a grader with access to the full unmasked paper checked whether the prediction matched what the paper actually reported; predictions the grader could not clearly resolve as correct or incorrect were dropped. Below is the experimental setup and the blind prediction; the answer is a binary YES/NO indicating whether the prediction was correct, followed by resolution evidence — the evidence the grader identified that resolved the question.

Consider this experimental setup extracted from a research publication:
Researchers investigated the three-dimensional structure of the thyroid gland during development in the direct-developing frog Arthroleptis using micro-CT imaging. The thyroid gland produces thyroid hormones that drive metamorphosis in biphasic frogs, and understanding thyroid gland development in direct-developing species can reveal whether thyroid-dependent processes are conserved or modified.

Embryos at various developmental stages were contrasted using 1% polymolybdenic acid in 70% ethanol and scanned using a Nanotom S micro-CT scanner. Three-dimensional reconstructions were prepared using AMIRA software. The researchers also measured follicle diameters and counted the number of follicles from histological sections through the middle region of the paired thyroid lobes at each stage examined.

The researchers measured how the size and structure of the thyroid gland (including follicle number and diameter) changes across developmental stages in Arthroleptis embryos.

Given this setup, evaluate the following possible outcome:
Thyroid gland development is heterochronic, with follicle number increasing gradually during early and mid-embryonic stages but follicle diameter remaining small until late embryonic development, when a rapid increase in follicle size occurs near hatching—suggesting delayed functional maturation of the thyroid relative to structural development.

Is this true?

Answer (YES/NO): NO